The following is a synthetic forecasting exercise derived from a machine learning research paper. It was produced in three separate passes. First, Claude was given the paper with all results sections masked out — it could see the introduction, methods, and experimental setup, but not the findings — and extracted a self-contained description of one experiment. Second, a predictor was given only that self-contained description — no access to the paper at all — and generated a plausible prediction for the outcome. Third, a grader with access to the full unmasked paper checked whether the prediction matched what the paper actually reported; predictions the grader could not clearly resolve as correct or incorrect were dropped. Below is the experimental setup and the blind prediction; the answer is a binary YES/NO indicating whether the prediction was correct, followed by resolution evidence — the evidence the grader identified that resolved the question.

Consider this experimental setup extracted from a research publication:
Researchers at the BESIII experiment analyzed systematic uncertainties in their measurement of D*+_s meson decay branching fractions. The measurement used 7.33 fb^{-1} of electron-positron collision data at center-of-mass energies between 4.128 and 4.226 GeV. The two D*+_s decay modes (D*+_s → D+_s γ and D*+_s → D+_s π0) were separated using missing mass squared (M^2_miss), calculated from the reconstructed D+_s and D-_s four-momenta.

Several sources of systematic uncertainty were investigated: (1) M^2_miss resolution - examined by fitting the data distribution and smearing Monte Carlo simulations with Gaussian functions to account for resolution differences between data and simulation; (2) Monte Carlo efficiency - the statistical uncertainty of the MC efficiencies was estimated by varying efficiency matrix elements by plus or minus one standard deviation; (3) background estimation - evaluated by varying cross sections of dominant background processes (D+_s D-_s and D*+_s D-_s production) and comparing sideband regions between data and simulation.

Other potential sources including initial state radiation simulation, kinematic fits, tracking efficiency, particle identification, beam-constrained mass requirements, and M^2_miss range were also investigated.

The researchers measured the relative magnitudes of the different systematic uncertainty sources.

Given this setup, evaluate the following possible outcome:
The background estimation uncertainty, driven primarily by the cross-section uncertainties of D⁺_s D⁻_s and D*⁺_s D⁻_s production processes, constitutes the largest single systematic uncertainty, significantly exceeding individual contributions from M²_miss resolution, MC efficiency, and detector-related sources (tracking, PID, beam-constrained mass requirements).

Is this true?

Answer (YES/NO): NO